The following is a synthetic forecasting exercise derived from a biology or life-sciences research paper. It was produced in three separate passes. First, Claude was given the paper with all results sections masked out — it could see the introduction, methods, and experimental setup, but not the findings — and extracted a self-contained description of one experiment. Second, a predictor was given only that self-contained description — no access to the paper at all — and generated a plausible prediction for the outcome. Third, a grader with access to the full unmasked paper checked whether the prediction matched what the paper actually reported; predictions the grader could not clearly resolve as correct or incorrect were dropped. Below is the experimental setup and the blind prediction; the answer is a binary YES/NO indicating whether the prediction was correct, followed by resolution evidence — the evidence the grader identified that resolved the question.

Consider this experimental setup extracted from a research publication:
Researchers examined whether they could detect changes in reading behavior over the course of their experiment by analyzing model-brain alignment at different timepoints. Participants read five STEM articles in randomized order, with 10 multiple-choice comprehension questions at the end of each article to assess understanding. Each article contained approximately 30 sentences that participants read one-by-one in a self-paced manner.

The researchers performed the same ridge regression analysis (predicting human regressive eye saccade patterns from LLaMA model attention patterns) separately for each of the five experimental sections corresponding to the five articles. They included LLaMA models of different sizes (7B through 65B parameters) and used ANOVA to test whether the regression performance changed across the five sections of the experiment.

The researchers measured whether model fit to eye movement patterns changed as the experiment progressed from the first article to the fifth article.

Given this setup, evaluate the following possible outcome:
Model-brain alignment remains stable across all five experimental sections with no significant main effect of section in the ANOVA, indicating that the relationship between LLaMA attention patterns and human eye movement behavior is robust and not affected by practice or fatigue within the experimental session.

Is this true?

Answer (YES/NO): YES